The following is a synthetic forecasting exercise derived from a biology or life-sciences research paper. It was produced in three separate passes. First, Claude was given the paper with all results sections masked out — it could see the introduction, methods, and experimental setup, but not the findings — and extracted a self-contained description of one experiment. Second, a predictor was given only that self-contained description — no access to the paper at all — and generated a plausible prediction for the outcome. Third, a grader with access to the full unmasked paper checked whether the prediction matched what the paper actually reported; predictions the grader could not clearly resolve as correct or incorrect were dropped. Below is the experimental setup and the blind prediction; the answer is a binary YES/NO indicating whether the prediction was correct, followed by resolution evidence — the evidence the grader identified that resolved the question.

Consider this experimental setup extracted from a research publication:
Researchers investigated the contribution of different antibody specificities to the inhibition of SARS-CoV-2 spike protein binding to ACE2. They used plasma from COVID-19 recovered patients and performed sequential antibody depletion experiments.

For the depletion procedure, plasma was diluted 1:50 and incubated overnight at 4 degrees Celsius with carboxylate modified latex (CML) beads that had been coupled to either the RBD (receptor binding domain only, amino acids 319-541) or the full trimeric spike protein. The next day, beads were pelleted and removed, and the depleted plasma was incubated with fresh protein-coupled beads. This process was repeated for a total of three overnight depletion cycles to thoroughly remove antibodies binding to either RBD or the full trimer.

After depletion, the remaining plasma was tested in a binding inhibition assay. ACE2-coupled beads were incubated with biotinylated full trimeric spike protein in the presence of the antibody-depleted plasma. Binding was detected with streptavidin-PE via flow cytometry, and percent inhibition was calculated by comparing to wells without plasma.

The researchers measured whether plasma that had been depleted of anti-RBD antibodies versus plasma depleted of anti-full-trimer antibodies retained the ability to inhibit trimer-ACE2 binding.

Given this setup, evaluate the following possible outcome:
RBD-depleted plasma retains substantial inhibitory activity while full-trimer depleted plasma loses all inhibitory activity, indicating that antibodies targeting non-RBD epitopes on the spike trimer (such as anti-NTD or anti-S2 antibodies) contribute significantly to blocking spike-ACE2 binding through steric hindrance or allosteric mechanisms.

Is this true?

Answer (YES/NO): YES